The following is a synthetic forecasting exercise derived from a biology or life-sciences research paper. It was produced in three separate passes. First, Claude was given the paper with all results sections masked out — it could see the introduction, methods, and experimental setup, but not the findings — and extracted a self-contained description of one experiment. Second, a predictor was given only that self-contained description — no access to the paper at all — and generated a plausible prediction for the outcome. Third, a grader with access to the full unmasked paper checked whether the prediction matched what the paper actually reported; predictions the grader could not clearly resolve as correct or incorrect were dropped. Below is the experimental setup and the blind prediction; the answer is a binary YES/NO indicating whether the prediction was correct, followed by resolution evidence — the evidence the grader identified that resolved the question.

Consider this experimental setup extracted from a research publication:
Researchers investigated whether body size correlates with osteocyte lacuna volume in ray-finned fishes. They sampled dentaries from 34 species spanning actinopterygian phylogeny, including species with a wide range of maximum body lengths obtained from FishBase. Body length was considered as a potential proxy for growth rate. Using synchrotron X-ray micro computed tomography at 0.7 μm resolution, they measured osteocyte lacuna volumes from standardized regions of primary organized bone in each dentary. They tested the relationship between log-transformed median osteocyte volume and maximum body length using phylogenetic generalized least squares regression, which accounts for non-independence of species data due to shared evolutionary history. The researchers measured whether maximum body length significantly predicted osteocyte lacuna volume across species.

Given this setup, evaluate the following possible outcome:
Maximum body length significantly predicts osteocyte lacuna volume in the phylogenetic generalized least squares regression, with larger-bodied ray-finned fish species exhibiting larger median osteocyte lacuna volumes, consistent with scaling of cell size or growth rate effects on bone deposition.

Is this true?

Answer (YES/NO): NO